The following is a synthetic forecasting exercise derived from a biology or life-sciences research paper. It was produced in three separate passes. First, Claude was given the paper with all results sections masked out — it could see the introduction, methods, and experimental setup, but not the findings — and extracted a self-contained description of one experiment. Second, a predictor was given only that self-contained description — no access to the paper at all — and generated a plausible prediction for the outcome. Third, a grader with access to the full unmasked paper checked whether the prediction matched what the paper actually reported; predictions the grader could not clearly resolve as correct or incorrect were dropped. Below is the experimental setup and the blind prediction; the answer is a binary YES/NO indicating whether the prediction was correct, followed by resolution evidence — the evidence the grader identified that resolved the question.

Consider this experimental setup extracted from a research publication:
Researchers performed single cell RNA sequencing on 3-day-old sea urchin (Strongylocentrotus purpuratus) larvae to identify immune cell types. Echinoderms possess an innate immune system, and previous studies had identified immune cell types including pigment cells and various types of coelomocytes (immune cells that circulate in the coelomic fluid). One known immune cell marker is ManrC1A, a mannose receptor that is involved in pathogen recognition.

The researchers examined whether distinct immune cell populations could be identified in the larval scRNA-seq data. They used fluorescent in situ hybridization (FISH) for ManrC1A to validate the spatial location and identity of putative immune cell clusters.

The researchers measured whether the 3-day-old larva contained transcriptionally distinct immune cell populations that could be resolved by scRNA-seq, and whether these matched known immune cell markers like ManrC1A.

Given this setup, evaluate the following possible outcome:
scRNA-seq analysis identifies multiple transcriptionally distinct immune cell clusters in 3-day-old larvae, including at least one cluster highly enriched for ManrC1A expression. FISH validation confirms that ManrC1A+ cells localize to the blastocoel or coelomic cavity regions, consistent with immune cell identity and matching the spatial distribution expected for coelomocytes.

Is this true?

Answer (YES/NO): NO